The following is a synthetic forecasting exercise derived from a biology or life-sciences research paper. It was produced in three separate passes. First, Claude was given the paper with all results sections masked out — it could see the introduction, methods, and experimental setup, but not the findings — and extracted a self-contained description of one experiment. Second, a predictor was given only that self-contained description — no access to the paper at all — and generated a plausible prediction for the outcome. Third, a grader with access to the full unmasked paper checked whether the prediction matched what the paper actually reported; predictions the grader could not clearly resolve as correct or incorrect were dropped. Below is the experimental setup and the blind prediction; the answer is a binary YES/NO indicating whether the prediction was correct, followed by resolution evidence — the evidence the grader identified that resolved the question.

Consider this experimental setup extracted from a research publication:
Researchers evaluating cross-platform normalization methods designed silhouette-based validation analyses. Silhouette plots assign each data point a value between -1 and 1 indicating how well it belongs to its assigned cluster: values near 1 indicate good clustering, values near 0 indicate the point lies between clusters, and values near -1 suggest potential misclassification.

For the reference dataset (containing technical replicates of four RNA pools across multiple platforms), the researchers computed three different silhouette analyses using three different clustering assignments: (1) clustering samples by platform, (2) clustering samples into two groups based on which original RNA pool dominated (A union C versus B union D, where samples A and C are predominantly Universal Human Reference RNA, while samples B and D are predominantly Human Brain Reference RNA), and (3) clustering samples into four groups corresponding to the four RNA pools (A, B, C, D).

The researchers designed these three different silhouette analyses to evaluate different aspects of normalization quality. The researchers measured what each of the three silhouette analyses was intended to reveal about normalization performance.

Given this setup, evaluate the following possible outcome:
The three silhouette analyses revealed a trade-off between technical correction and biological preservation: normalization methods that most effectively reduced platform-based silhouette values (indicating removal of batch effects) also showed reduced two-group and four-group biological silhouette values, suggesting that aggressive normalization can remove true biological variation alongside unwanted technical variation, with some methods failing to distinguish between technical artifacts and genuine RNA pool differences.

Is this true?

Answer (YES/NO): NO